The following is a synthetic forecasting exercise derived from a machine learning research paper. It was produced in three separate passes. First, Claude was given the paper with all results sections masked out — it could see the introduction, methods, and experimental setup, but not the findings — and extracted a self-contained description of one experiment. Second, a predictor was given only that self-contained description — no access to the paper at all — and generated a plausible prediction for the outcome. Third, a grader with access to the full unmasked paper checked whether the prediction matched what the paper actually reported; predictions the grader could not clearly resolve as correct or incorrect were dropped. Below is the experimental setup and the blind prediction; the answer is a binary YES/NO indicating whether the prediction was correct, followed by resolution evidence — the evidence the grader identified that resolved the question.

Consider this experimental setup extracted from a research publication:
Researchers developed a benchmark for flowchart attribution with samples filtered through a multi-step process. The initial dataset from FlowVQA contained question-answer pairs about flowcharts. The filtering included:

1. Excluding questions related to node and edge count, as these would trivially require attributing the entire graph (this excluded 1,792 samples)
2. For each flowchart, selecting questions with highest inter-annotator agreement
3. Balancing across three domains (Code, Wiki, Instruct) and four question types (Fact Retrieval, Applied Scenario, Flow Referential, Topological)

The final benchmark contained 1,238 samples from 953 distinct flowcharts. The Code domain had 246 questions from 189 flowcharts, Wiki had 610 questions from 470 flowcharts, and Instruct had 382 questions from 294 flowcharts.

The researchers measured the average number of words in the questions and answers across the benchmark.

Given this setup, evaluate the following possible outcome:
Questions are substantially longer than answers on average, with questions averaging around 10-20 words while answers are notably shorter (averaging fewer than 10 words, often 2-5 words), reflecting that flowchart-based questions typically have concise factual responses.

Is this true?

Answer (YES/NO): NO